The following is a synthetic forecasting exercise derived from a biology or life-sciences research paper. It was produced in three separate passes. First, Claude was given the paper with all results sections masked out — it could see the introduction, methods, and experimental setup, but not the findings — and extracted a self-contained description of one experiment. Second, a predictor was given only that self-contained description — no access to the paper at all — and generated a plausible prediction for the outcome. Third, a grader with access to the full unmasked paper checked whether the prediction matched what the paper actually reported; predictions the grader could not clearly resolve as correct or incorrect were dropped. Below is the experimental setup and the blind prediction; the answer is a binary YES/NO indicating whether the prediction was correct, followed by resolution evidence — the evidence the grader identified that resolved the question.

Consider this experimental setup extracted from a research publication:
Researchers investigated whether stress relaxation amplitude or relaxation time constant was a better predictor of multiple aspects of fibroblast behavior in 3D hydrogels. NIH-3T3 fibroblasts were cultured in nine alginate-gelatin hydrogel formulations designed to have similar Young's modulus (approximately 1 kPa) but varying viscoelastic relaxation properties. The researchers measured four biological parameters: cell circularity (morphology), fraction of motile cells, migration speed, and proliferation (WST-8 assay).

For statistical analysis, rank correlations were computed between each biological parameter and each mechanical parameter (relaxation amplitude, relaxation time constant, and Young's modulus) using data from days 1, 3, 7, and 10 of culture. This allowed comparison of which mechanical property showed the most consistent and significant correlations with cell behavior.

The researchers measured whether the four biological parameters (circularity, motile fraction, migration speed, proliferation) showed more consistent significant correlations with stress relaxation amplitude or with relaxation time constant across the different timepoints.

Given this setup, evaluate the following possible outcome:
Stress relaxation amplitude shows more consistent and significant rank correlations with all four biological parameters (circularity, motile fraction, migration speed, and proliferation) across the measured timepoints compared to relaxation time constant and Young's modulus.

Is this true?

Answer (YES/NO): YES